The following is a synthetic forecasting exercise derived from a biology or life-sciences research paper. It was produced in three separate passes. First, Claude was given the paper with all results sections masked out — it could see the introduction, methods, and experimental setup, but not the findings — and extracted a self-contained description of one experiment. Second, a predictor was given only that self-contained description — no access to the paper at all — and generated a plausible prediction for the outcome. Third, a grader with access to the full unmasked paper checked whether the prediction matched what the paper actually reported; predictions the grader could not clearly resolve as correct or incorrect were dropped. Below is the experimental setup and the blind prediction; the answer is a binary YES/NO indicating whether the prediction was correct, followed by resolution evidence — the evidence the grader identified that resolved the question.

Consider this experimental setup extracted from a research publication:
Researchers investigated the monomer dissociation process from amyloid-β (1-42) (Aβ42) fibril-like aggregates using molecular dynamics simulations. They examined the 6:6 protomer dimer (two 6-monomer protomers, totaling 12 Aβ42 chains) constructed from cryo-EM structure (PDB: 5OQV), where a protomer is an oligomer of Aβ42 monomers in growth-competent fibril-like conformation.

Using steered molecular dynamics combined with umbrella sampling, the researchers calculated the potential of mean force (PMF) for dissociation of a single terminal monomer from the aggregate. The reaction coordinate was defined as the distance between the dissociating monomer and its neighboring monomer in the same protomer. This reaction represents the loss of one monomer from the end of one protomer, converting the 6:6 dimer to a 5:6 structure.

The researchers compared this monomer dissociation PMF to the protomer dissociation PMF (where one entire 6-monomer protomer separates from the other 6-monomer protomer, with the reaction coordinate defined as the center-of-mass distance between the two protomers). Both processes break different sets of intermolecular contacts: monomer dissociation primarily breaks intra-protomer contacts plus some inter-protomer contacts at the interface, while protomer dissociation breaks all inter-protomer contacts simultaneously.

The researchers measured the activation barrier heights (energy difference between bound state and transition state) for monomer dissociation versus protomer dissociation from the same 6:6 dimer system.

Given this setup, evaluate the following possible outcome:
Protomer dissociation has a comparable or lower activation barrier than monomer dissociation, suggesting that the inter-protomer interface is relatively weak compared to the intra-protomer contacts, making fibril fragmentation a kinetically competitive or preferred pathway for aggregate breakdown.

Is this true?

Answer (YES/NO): NO